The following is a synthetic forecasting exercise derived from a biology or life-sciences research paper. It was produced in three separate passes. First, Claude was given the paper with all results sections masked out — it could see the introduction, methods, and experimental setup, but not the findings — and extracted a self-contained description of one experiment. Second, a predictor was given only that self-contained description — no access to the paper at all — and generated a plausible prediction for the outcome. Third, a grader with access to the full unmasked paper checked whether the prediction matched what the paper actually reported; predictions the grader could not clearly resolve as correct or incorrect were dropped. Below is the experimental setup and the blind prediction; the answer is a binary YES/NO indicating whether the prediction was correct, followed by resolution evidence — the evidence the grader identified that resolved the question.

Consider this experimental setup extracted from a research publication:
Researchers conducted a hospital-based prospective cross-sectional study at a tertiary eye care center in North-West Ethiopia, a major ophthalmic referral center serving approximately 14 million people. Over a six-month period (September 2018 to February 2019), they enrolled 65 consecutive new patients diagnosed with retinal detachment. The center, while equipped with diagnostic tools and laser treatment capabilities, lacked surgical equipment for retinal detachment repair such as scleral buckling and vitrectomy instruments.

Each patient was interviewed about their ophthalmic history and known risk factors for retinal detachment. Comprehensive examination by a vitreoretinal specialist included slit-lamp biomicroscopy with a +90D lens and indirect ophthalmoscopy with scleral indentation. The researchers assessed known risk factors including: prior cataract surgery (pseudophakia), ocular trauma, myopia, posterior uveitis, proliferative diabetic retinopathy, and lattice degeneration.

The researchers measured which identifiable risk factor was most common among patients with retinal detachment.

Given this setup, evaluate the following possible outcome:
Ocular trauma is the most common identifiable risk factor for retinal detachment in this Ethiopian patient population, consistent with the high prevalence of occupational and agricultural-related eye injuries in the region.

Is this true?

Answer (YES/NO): YES